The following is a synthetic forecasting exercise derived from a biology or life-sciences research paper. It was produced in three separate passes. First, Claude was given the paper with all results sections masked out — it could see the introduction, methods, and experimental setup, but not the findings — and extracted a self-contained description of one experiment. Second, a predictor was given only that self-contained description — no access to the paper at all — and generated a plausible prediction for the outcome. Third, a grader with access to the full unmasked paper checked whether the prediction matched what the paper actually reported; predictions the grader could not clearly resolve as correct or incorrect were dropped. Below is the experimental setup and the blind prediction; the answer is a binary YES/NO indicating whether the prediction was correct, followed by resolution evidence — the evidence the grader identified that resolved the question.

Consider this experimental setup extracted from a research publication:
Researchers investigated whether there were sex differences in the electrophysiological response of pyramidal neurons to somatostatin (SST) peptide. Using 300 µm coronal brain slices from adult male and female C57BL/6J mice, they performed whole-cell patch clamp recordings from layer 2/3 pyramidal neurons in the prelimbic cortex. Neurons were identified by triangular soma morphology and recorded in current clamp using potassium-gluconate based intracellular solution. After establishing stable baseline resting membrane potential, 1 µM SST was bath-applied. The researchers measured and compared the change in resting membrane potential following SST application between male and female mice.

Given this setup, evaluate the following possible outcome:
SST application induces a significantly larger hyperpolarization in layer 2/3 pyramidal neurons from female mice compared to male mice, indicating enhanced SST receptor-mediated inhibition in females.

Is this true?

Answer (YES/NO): NO